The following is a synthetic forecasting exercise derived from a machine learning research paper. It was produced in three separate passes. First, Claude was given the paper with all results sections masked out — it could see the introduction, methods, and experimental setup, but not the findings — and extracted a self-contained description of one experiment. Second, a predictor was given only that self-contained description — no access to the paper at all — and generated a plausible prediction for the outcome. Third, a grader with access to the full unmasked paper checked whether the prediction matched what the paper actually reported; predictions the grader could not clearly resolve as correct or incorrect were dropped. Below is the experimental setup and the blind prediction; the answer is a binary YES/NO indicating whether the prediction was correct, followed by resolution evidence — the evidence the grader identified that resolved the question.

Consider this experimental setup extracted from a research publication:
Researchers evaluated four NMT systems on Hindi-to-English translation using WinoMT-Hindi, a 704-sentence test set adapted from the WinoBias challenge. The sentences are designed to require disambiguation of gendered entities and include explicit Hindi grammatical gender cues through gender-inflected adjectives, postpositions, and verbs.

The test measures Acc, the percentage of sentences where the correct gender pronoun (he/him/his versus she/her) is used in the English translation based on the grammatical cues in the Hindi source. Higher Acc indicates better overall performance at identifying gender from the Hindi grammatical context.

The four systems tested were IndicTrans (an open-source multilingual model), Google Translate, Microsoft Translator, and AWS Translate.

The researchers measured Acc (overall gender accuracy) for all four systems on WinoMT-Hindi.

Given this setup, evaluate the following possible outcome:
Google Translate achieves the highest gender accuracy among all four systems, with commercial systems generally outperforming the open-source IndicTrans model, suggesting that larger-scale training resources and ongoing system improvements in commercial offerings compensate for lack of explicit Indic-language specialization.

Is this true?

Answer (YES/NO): YES